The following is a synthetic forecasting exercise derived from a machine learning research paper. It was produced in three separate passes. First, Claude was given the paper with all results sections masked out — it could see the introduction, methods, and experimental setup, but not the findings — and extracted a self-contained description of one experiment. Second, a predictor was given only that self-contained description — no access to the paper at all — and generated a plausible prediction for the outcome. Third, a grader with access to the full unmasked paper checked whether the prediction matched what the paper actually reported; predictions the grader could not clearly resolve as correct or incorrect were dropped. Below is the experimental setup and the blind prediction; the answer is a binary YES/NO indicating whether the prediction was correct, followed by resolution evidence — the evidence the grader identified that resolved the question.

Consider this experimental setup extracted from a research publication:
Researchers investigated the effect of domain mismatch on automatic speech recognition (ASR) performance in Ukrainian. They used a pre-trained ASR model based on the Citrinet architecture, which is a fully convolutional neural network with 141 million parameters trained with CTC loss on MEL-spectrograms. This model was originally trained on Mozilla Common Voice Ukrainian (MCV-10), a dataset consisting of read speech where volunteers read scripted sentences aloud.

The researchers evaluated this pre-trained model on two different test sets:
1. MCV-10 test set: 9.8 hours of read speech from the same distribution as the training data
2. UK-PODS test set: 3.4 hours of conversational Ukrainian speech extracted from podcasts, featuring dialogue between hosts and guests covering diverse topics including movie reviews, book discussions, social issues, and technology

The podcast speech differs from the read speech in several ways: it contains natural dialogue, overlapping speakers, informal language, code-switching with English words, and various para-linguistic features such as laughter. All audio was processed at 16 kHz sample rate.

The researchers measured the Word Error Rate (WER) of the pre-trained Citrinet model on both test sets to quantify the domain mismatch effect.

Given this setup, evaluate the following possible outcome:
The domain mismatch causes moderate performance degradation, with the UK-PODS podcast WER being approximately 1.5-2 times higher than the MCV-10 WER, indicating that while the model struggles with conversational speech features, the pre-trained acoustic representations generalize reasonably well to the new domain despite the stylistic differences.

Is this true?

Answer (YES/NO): NO